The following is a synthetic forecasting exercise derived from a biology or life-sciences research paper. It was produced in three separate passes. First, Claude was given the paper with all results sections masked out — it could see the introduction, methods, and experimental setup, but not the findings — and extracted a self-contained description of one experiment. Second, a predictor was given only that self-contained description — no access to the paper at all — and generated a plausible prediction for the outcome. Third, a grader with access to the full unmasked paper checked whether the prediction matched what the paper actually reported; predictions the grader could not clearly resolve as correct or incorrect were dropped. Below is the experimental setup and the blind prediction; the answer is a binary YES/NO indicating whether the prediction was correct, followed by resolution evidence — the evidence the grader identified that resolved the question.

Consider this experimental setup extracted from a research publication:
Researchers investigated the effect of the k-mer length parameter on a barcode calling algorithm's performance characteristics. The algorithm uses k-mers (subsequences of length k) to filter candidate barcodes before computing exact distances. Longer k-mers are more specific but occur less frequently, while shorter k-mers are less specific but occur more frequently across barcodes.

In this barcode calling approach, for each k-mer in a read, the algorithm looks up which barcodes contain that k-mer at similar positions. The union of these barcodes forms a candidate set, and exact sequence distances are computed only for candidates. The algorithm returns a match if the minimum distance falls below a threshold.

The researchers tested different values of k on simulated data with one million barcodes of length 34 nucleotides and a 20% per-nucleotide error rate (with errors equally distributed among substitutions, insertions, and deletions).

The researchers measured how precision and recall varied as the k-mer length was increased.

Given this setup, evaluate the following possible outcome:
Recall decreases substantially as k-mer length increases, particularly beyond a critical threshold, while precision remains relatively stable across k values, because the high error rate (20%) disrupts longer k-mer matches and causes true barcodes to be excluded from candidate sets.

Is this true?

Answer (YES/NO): NO